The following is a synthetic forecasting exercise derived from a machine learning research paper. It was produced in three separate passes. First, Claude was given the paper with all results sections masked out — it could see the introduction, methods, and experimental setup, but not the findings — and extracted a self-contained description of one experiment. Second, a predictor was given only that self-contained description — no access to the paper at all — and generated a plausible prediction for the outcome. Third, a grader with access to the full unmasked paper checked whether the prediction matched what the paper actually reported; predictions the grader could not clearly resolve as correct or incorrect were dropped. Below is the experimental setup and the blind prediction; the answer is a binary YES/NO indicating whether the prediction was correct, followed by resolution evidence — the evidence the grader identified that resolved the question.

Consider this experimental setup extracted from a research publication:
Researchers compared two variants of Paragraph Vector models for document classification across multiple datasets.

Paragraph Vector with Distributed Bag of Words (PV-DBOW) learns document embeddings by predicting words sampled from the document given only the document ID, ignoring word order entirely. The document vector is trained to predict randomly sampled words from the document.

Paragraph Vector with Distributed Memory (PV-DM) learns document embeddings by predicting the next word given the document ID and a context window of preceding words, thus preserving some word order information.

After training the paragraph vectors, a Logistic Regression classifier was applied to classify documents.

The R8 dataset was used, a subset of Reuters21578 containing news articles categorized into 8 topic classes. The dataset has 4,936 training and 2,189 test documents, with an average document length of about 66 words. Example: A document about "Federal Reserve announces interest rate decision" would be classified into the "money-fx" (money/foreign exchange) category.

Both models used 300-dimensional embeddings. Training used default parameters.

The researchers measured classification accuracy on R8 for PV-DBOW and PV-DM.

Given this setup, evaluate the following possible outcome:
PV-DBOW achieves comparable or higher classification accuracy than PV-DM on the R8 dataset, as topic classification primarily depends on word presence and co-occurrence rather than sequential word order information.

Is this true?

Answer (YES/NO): YES